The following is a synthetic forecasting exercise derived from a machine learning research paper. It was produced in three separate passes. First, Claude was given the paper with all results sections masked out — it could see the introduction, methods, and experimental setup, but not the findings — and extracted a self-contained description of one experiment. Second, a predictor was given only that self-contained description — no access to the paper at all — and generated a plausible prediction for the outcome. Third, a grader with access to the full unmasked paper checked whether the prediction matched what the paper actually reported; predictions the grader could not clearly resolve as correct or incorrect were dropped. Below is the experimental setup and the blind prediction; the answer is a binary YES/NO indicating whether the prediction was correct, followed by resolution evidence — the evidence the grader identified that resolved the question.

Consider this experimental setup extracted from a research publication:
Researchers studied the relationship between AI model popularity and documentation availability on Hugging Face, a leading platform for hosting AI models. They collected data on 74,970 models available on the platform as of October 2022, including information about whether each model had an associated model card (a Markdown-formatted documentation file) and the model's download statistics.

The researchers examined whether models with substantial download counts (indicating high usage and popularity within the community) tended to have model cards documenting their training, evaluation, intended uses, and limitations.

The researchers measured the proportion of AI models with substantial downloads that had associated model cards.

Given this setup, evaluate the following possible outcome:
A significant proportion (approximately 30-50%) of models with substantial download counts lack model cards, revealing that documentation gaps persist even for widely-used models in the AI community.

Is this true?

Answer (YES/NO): NO